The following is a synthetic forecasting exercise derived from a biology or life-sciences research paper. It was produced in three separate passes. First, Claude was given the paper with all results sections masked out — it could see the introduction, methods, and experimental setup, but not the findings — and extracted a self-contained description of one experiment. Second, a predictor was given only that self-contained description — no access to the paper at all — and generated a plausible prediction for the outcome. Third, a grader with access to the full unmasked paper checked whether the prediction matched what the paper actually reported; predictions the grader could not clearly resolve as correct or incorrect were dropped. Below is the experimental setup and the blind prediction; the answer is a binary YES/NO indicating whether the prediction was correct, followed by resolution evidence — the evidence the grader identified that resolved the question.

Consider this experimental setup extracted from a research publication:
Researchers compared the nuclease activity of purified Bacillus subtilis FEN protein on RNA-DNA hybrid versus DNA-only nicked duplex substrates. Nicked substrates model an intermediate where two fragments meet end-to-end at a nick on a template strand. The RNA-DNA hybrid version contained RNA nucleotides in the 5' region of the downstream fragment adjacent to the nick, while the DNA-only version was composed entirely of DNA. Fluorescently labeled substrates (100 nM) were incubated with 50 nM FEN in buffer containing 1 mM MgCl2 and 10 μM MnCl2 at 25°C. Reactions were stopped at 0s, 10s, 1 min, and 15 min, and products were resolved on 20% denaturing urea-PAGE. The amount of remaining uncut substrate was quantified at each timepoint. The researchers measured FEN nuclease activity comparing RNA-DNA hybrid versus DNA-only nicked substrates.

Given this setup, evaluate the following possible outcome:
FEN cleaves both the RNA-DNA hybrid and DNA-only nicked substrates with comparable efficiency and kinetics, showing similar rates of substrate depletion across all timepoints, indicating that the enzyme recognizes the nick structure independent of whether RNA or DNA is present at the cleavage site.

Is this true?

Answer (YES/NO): NO